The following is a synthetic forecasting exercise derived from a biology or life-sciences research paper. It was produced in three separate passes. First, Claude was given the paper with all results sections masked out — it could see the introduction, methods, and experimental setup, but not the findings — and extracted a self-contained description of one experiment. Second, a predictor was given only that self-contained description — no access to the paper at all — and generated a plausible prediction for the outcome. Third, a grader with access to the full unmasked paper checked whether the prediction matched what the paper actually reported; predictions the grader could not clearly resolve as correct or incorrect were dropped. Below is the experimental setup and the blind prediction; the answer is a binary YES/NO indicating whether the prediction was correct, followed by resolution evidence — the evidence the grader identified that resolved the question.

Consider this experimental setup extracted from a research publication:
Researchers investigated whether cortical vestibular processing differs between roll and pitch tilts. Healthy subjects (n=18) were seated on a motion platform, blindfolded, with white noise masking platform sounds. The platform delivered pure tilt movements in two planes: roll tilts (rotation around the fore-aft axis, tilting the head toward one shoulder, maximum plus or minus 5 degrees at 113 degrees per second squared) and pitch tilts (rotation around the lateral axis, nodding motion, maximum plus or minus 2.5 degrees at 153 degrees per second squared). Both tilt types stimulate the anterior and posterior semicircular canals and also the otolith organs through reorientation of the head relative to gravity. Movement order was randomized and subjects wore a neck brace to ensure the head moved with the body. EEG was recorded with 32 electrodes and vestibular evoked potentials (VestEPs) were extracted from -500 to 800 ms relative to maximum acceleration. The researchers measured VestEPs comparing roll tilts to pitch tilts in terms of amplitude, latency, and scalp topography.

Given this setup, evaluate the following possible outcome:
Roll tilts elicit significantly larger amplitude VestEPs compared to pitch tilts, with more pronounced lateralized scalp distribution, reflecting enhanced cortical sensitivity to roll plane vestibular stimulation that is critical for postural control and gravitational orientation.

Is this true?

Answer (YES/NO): NO